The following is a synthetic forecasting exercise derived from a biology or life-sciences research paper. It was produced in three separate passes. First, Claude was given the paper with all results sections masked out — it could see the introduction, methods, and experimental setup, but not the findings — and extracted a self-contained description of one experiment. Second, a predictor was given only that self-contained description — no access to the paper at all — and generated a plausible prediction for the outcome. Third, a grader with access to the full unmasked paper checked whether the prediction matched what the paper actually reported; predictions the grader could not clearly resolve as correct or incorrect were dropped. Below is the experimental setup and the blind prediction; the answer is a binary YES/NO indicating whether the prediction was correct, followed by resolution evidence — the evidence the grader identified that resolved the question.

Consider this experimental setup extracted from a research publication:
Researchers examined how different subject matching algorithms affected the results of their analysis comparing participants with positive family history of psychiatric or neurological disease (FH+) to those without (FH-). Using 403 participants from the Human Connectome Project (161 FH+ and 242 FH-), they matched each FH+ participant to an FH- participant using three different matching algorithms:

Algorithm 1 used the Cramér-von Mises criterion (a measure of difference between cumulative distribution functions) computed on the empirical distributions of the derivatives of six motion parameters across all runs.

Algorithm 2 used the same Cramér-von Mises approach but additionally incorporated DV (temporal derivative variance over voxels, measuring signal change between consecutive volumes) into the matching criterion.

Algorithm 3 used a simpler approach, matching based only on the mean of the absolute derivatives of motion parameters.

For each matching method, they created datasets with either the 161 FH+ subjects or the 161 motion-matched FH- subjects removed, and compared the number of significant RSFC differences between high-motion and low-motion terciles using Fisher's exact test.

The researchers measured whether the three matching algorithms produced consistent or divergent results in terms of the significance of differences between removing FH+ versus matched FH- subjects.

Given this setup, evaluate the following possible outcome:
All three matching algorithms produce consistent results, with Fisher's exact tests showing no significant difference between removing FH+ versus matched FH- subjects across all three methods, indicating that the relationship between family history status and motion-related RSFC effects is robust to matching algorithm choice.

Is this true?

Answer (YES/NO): NO